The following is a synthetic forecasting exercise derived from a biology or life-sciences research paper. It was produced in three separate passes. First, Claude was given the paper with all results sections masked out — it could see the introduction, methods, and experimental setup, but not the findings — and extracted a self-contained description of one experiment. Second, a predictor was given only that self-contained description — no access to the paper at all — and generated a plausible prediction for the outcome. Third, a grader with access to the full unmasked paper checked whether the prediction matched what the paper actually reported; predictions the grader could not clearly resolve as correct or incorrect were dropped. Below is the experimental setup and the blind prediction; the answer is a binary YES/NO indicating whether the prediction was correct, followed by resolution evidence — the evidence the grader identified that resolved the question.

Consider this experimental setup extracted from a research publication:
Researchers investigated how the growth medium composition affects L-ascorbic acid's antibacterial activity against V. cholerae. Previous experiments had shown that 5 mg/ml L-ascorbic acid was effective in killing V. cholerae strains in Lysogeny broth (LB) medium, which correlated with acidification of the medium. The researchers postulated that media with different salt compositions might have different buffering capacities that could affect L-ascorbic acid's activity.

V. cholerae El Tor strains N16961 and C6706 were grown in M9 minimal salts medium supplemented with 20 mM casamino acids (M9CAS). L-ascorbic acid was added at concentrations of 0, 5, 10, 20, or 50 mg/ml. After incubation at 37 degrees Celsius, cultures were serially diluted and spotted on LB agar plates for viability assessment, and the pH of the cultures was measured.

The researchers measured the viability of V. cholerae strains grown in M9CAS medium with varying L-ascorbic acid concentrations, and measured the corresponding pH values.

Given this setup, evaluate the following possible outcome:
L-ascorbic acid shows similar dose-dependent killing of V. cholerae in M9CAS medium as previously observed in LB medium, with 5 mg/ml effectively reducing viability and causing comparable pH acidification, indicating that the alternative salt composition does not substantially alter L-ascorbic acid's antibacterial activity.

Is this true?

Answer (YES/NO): NO